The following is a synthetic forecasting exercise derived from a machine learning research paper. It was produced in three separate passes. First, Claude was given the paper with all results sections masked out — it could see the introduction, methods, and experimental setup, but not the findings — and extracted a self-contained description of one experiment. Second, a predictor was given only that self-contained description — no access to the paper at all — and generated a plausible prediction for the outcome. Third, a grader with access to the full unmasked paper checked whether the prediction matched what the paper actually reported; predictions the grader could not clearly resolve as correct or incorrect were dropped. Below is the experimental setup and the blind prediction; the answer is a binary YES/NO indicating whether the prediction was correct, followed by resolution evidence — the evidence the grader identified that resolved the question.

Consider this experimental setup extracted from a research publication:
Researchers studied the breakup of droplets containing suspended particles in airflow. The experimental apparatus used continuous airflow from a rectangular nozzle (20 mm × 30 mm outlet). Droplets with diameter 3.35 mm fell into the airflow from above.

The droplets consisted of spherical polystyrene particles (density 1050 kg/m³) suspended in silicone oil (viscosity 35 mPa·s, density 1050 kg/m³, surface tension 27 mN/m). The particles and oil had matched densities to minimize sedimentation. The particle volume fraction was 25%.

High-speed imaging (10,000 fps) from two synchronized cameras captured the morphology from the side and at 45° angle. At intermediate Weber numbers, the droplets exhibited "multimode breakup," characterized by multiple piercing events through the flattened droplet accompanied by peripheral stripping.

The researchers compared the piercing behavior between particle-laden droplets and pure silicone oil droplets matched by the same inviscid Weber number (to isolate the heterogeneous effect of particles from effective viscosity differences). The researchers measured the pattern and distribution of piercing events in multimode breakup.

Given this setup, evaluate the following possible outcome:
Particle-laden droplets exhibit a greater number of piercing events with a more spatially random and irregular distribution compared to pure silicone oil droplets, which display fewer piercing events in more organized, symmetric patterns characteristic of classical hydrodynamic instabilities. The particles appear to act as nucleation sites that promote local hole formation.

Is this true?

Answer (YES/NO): YES